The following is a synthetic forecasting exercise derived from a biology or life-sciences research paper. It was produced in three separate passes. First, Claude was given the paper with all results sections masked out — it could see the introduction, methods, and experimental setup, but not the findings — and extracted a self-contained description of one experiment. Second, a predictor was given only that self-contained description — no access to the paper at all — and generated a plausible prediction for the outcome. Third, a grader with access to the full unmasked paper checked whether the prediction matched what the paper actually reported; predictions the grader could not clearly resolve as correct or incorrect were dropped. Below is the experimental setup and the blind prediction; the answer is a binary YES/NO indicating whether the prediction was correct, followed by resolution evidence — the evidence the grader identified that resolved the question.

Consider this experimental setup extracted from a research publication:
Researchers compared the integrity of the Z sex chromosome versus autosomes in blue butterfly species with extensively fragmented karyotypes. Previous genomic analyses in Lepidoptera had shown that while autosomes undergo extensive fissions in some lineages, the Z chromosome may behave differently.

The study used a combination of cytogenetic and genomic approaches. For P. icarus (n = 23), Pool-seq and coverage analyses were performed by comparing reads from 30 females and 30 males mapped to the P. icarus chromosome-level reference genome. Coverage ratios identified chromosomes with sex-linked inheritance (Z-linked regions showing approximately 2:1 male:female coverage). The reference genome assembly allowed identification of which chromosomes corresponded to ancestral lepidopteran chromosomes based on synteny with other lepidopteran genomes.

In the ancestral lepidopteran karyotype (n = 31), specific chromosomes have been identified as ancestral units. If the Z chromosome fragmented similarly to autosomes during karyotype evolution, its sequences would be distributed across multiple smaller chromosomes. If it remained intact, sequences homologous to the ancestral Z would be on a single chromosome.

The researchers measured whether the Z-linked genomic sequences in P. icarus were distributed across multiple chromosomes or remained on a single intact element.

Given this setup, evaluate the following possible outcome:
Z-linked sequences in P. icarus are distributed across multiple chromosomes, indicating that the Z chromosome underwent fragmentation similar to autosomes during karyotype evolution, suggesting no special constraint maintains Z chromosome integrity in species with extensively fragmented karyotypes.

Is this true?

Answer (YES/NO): NO